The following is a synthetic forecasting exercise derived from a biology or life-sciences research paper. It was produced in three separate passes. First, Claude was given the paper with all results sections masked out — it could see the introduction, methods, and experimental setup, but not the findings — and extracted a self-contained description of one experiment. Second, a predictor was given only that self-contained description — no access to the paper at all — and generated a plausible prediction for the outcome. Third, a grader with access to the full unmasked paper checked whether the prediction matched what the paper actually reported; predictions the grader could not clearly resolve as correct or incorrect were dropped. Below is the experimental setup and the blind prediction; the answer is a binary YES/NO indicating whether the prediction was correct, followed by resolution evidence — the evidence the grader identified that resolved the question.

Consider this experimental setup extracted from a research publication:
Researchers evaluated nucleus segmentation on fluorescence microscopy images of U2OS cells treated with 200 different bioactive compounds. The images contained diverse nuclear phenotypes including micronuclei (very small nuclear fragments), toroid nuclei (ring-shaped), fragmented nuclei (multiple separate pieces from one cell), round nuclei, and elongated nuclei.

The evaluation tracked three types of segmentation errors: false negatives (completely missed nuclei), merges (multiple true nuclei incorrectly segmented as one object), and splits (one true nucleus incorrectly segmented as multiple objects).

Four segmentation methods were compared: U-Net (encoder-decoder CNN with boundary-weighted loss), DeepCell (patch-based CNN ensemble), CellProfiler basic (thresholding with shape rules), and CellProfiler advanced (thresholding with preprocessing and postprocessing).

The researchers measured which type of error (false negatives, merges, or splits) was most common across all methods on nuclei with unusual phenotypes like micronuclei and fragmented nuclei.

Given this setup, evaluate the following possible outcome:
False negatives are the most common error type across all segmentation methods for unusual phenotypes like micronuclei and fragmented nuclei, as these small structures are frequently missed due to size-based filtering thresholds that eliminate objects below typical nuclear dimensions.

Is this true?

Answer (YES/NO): YES